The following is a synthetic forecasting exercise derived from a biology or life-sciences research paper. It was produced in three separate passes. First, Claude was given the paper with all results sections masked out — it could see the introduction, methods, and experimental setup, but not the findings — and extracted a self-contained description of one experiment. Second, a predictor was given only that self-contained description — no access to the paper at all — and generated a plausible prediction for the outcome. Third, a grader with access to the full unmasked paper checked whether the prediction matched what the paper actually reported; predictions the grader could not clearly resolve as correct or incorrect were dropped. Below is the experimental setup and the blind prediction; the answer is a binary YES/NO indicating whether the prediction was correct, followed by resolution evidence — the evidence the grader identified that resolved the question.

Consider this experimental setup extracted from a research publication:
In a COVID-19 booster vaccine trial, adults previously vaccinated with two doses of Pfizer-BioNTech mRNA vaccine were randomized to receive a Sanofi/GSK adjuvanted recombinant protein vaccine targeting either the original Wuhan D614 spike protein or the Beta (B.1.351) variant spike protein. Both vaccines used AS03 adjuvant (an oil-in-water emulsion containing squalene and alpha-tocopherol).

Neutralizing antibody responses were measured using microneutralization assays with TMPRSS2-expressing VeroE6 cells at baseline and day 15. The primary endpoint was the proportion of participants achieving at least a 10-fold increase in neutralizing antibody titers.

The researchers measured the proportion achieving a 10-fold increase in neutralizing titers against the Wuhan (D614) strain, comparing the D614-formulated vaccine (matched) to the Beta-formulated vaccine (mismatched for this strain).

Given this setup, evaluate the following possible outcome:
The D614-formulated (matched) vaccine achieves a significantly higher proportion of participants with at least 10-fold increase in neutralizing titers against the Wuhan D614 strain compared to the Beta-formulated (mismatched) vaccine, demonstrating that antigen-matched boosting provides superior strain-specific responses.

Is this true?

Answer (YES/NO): NO